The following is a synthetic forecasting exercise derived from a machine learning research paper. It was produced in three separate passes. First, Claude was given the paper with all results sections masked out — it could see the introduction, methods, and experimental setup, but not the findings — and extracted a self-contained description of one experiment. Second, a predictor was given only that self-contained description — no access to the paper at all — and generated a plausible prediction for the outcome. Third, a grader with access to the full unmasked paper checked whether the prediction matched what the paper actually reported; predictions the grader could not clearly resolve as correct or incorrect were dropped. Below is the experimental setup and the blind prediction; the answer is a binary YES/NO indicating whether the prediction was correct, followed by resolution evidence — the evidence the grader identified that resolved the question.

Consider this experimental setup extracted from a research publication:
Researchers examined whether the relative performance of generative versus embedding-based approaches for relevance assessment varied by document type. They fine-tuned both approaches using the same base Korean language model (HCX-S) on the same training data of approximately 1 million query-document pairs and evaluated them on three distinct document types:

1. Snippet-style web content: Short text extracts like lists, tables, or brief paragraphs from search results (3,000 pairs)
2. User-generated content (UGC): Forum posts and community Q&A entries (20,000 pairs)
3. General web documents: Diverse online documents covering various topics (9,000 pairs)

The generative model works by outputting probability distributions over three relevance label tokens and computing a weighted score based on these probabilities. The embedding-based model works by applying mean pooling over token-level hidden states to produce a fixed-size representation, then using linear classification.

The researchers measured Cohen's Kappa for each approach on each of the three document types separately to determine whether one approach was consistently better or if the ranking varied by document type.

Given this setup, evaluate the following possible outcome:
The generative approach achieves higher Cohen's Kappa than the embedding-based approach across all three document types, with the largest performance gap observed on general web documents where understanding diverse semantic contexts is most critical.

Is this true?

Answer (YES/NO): NO